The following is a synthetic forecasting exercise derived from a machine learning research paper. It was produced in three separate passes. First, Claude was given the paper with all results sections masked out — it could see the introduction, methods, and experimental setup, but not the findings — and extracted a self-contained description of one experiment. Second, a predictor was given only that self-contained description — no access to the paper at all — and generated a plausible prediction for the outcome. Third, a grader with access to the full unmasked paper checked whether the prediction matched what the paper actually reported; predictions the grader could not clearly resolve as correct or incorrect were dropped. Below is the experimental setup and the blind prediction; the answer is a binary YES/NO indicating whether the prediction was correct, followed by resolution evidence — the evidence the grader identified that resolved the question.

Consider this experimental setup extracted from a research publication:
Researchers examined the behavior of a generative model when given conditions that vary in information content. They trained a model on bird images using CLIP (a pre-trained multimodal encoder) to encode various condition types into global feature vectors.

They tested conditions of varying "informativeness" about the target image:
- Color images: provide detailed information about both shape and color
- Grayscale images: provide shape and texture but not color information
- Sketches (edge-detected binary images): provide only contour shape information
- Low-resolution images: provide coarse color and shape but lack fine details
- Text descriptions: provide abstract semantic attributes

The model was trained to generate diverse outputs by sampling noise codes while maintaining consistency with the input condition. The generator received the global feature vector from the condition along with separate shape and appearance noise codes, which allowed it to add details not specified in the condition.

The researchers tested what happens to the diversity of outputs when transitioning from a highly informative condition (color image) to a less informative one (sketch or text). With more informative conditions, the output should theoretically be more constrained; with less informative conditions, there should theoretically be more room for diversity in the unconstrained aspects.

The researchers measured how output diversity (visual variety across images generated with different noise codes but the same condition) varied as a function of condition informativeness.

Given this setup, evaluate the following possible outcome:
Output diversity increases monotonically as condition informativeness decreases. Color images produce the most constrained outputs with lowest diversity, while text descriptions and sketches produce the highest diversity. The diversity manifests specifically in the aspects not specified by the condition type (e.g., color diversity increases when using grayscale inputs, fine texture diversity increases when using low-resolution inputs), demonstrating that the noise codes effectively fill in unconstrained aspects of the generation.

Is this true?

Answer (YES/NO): NO